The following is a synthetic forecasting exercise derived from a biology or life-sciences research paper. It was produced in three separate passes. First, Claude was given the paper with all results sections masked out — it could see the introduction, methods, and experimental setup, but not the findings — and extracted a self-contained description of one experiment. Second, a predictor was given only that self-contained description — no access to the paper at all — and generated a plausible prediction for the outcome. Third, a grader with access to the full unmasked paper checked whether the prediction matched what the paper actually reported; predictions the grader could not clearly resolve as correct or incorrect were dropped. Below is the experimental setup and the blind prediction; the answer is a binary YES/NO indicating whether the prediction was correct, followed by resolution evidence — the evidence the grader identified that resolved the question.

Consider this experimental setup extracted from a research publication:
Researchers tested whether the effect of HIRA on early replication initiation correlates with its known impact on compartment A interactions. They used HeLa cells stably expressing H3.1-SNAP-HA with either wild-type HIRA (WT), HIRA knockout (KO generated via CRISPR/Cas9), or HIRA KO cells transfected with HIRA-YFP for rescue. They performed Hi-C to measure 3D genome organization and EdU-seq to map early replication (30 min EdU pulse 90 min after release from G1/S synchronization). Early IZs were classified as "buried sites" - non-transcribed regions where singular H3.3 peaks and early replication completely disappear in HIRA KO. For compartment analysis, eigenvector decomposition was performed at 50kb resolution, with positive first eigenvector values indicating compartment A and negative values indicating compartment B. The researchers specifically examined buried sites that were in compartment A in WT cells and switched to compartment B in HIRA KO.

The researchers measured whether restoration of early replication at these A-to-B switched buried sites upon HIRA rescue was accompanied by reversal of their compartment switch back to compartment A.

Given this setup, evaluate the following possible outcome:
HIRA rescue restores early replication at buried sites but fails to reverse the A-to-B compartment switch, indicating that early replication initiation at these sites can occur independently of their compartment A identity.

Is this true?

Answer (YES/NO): YES